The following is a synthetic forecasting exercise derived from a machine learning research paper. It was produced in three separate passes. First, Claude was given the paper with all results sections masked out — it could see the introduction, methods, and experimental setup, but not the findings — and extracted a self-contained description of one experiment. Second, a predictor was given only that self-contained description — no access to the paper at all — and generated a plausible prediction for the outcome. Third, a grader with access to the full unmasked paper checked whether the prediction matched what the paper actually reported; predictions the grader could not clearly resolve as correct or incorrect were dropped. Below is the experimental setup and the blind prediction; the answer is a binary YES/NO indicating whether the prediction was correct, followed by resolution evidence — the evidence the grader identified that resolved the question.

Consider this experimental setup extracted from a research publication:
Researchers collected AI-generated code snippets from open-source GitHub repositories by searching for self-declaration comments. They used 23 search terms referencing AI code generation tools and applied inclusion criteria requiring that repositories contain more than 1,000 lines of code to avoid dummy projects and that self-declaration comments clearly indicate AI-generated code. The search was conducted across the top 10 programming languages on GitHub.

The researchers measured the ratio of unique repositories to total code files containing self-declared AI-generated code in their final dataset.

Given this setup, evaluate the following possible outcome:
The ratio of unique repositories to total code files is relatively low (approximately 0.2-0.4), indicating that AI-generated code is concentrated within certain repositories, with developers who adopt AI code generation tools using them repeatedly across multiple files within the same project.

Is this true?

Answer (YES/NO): NO